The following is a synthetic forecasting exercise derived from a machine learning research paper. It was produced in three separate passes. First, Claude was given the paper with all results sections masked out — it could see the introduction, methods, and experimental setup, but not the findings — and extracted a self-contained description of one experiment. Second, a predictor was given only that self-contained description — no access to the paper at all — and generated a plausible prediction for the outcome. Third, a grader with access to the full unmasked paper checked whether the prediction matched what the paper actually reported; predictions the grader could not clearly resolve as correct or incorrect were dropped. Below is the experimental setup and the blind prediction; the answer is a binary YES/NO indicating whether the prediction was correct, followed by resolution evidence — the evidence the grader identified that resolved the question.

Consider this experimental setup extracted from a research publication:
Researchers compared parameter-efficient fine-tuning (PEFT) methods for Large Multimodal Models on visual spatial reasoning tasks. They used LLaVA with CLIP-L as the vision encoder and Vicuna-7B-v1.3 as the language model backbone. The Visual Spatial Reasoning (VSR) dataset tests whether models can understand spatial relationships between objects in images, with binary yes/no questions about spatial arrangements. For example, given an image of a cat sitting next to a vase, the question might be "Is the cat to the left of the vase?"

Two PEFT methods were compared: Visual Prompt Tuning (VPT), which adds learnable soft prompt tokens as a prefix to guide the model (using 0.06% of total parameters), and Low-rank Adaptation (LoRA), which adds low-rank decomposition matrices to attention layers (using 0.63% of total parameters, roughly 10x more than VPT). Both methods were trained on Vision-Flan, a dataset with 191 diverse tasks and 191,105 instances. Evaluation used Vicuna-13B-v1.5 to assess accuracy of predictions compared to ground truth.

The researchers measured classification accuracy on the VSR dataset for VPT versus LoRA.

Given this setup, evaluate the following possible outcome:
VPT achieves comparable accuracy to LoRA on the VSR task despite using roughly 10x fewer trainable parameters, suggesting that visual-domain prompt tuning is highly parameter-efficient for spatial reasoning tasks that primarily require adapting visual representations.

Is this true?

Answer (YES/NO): YES